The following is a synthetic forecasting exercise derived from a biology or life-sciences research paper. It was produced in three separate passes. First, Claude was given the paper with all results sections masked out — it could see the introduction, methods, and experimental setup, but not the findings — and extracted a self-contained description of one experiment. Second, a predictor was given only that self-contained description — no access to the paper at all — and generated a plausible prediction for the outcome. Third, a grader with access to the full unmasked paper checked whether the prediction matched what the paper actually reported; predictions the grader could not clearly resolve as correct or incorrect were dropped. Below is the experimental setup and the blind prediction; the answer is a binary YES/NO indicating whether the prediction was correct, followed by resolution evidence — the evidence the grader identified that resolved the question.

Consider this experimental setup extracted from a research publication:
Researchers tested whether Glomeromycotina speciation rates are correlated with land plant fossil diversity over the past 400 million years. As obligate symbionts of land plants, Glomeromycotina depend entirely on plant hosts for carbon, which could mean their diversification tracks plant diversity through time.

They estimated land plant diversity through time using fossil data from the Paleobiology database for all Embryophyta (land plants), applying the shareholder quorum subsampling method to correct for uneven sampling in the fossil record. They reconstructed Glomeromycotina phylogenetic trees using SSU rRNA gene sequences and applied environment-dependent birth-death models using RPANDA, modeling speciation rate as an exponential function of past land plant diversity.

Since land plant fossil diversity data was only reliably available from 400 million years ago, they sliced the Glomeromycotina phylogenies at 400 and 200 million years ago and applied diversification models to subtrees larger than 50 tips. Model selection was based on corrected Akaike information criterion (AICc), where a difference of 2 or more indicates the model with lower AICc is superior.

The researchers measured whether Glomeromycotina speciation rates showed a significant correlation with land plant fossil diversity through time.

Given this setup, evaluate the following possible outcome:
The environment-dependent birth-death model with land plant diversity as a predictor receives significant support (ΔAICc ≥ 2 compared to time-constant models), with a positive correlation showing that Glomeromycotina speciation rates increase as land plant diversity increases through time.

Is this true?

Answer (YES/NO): NO